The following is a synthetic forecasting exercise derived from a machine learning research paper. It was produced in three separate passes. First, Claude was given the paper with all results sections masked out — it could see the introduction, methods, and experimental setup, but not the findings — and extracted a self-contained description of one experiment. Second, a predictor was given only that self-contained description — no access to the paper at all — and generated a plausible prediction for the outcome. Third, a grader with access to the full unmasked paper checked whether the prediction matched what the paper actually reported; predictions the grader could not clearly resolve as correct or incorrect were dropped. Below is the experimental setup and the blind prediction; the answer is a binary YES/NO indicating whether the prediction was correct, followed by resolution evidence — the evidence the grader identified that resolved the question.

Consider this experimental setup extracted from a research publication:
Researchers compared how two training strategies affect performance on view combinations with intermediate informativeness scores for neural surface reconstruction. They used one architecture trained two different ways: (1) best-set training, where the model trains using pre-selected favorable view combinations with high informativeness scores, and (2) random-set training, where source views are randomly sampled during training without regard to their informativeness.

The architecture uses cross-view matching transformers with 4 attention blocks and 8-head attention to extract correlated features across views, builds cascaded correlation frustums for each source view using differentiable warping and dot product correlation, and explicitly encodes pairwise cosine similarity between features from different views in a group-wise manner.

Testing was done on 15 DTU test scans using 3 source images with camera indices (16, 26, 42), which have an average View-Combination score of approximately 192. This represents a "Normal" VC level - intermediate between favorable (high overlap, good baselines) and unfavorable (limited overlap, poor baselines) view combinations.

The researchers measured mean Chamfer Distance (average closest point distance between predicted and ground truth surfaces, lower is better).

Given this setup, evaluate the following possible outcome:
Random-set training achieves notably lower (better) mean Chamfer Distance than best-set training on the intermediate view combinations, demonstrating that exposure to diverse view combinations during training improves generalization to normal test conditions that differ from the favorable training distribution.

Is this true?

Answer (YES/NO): YES